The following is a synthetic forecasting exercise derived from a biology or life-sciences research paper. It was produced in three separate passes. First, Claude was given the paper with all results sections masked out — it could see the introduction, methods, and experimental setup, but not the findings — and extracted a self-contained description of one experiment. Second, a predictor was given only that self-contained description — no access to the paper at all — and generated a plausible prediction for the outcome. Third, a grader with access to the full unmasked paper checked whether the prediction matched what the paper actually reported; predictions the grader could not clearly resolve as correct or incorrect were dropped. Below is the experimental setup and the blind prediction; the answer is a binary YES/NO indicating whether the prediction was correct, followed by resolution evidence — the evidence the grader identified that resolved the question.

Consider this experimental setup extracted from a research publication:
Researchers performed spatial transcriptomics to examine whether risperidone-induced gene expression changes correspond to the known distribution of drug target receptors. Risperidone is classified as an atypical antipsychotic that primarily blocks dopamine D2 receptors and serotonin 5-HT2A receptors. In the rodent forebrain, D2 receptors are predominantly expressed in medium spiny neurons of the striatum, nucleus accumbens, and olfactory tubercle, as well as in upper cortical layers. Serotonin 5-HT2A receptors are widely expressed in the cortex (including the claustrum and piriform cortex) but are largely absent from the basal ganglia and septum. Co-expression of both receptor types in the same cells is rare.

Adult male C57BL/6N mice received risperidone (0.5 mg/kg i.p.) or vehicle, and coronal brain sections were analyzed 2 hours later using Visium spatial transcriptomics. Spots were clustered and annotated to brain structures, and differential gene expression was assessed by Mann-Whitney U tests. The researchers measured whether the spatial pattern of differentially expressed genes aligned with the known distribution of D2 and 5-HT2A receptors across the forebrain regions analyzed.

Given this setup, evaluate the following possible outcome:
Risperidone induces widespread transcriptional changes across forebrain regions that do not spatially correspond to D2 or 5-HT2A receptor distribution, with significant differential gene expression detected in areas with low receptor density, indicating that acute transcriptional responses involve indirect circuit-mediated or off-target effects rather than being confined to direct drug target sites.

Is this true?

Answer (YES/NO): YES